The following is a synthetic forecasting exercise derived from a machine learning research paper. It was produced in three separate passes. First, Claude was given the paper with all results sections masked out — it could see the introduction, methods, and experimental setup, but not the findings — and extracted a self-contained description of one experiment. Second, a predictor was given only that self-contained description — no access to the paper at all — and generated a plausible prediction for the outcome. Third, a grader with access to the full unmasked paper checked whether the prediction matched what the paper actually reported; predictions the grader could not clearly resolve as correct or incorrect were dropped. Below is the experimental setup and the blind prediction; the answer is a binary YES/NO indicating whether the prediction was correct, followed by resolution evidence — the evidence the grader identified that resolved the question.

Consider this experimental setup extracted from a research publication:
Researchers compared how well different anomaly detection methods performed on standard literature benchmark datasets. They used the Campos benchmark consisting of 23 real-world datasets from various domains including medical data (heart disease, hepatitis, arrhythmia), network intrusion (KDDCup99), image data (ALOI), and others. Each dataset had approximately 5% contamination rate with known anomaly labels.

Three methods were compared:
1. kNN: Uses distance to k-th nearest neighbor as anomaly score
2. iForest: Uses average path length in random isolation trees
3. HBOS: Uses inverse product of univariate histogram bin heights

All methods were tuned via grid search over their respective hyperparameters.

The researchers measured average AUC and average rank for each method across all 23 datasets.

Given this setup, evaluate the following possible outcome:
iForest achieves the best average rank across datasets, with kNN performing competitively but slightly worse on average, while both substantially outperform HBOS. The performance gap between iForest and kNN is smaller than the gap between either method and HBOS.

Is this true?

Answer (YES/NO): NO